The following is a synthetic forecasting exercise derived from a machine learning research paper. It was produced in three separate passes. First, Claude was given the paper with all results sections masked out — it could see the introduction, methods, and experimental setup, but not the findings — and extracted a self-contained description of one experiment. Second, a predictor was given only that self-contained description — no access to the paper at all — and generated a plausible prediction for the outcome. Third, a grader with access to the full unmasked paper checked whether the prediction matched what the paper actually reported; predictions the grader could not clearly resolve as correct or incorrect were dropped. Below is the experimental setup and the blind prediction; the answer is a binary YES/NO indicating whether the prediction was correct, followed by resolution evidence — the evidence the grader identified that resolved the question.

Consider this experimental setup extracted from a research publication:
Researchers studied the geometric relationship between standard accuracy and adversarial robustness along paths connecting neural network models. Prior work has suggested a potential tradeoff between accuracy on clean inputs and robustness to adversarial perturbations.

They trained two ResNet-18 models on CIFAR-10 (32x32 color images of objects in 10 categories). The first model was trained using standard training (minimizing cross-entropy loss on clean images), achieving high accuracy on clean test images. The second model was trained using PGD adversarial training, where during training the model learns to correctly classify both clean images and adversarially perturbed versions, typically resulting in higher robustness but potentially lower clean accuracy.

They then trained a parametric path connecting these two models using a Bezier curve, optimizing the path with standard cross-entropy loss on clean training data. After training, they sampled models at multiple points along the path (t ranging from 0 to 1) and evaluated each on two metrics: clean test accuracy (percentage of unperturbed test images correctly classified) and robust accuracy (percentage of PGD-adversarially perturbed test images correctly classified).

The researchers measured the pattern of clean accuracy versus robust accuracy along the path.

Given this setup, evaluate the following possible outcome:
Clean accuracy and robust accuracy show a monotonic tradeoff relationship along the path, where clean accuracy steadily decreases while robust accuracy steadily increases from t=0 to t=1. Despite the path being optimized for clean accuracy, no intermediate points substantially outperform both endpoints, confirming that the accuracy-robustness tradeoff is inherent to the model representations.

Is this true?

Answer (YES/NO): NO